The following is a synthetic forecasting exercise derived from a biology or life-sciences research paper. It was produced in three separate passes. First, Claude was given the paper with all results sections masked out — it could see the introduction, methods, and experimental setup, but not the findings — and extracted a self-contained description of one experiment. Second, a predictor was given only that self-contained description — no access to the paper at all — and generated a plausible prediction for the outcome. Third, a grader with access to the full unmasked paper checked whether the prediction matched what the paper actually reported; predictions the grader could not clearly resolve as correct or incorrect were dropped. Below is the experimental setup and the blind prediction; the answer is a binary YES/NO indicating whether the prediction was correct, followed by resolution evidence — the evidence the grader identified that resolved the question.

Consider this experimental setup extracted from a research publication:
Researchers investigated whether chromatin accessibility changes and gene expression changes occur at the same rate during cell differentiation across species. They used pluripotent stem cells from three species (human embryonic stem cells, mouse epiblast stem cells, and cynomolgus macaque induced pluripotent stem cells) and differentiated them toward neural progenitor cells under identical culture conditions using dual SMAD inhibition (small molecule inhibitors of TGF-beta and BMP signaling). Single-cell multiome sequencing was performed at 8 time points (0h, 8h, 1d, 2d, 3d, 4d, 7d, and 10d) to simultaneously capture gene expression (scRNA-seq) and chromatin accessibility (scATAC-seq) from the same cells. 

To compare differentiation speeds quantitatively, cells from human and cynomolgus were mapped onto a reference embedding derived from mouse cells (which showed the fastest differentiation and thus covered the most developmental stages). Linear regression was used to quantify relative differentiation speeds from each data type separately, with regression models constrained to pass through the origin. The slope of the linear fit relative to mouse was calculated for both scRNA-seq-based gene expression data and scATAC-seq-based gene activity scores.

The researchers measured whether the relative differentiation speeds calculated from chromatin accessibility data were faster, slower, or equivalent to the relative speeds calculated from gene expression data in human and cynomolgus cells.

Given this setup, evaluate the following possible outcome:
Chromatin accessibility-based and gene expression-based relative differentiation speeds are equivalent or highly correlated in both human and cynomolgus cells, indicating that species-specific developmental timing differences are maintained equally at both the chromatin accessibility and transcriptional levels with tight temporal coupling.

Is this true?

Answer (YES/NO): YES